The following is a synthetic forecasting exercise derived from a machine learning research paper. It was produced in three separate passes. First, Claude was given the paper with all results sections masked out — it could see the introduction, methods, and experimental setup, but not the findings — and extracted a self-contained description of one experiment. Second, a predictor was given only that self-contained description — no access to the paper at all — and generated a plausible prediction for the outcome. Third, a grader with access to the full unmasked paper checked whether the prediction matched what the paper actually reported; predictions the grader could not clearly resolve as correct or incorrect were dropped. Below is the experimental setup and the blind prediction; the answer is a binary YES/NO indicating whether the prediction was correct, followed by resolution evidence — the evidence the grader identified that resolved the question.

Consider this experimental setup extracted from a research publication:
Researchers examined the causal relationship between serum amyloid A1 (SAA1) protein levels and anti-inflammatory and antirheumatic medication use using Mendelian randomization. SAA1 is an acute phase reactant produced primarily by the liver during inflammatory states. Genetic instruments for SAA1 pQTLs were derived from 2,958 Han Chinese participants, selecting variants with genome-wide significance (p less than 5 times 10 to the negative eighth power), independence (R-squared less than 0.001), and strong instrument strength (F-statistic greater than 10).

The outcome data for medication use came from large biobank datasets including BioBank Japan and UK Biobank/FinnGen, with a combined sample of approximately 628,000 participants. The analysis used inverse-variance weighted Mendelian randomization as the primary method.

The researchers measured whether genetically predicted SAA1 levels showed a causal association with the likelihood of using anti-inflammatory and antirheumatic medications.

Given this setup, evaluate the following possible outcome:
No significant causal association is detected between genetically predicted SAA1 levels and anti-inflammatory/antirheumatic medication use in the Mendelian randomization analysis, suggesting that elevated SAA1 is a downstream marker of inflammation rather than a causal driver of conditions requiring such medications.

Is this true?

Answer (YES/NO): NO